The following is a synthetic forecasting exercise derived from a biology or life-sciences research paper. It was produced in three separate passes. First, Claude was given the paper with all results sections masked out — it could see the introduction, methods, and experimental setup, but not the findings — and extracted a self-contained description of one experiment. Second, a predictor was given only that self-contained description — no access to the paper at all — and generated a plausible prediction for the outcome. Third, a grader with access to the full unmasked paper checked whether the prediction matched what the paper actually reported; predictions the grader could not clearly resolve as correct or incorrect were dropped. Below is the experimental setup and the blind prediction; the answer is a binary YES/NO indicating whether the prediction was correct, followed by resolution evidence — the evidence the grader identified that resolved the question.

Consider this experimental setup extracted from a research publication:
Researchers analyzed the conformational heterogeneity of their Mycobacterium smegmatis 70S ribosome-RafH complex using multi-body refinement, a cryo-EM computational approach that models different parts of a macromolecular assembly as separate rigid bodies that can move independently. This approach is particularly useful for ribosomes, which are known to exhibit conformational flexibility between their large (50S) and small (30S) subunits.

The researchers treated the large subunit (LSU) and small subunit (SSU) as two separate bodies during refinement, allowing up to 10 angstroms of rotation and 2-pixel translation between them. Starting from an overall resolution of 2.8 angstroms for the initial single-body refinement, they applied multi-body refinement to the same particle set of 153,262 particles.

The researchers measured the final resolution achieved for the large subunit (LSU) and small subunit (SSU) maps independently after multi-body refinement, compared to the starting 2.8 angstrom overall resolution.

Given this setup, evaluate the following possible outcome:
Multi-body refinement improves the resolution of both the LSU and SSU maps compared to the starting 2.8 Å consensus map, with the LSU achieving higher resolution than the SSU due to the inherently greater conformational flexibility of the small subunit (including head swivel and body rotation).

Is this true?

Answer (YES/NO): NO